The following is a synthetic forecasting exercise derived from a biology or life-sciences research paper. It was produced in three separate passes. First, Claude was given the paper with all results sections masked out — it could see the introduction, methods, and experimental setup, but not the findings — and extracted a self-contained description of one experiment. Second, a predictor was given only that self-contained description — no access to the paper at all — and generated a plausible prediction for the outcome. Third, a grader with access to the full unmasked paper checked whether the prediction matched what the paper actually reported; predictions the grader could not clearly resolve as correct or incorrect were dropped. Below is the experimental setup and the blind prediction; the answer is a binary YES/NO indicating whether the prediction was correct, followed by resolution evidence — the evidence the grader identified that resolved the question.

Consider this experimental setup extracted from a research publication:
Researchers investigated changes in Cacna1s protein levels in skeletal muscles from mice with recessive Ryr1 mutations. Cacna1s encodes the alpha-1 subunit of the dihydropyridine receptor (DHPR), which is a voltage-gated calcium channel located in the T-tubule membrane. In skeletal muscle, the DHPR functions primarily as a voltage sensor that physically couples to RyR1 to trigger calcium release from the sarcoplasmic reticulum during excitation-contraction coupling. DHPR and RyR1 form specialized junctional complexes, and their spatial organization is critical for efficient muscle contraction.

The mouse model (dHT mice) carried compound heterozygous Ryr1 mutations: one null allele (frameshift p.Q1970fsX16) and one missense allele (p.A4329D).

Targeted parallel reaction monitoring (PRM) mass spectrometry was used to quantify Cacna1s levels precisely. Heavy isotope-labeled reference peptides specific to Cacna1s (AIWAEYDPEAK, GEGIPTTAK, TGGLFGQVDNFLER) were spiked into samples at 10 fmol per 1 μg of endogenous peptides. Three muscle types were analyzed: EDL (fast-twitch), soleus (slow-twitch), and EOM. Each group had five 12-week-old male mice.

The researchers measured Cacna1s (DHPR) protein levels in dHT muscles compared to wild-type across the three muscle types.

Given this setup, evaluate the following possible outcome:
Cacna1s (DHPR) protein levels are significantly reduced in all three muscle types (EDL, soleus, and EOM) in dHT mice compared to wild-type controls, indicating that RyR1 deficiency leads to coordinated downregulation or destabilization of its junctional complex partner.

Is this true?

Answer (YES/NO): NO